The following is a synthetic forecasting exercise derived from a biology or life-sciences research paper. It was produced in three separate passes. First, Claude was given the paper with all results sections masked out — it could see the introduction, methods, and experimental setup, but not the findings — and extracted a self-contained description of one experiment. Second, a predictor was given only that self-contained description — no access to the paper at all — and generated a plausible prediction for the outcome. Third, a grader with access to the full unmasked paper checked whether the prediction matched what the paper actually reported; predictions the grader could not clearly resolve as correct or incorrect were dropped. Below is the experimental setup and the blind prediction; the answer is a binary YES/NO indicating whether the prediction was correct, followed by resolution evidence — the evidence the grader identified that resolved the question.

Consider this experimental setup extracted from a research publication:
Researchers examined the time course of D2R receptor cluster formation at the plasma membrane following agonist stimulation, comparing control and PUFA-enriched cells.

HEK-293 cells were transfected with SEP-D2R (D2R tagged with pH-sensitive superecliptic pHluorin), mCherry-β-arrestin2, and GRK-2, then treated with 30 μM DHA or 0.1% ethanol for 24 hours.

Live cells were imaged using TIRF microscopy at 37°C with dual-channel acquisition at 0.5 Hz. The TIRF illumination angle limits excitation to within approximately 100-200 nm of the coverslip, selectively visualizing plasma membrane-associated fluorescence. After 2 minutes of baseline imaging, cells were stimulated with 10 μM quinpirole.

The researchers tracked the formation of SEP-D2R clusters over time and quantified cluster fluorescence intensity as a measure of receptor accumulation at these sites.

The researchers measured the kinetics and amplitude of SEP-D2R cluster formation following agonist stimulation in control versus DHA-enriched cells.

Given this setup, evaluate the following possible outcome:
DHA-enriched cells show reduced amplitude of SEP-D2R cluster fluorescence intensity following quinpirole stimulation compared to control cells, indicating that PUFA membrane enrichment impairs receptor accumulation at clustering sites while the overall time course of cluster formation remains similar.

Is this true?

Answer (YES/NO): NO